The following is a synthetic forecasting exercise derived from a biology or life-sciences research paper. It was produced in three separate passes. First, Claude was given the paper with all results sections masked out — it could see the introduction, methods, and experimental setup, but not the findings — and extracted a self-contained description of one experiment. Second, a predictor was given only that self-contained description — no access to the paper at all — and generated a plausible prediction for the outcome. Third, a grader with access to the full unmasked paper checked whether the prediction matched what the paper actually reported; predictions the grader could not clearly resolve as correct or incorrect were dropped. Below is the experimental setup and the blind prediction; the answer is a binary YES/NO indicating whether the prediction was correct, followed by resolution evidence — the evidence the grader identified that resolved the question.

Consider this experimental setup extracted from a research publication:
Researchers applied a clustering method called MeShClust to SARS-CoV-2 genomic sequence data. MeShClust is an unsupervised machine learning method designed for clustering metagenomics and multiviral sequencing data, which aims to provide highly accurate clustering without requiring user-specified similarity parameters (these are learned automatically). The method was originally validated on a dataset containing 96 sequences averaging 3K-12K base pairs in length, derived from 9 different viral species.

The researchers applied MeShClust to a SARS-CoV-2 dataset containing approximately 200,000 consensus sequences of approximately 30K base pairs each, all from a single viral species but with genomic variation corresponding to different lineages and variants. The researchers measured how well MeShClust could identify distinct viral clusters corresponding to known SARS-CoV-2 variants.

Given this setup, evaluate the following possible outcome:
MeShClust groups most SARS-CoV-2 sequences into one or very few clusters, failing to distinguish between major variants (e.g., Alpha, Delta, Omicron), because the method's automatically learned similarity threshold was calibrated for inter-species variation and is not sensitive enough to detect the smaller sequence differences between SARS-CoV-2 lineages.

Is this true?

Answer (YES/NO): YES